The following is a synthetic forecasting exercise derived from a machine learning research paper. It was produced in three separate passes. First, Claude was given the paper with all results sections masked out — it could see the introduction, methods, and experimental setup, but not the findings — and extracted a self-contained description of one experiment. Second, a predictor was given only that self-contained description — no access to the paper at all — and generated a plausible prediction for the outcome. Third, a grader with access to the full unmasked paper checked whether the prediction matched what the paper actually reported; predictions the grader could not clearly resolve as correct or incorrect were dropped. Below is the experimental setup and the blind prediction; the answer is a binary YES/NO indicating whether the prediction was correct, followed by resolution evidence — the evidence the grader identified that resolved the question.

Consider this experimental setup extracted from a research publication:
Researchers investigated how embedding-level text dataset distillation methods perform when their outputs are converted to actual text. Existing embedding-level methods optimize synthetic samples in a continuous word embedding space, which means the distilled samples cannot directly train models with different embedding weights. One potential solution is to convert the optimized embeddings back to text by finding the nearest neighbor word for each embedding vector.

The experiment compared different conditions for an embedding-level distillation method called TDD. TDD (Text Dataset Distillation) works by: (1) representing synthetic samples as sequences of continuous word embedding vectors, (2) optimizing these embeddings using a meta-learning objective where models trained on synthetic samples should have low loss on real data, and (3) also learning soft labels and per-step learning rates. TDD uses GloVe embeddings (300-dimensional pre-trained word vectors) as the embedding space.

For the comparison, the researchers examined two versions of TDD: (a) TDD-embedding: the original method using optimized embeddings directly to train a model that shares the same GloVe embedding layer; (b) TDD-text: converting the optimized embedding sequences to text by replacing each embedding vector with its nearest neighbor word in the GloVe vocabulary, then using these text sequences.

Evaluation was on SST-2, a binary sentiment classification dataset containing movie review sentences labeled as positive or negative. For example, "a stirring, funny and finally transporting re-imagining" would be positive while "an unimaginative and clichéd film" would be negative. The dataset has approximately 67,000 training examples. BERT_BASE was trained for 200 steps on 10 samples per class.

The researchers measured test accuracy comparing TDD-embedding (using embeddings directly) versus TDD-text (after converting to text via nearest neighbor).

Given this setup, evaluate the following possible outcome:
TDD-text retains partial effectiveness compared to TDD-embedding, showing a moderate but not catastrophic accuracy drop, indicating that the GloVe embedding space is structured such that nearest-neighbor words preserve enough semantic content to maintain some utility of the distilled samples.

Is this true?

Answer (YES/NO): NO